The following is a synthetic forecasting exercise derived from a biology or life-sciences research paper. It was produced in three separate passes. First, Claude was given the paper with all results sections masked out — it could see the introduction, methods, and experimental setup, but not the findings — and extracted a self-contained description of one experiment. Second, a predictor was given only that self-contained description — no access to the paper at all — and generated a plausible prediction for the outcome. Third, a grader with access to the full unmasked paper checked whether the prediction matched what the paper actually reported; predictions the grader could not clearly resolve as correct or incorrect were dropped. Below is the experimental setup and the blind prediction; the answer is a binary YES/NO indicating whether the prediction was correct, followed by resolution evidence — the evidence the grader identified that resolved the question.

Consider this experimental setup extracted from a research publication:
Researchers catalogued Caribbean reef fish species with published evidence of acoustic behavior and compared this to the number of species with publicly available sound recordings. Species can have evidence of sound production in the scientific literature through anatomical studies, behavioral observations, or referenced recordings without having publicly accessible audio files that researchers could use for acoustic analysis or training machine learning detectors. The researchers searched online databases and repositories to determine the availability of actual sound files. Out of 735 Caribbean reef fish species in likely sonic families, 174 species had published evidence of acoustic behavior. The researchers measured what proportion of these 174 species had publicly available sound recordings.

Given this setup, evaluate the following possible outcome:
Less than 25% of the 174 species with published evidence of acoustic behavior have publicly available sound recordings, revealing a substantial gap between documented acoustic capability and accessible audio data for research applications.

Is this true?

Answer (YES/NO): NO